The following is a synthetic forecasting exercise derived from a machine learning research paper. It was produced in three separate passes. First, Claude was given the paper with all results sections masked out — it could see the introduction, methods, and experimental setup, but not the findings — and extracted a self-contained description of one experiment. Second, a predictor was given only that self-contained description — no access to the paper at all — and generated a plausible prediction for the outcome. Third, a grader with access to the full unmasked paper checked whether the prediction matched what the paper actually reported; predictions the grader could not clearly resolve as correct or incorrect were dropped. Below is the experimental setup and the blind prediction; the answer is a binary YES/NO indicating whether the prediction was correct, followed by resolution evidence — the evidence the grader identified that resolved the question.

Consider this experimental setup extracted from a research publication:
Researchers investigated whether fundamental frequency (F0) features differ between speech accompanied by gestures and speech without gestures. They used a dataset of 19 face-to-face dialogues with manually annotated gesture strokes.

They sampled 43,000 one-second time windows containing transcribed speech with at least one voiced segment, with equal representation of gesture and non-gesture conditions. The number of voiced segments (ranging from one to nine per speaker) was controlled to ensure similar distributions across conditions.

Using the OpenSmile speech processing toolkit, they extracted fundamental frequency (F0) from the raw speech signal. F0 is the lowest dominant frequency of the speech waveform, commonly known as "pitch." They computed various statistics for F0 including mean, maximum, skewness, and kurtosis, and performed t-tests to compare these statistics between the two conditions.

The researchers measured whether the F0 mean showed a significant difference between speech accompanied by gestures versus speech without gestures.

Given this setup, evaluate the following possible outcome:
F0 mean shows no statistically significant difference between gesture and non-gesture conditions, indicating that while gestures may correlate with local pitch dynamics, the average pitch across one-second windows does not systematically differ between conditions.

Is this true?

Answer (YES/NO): YES